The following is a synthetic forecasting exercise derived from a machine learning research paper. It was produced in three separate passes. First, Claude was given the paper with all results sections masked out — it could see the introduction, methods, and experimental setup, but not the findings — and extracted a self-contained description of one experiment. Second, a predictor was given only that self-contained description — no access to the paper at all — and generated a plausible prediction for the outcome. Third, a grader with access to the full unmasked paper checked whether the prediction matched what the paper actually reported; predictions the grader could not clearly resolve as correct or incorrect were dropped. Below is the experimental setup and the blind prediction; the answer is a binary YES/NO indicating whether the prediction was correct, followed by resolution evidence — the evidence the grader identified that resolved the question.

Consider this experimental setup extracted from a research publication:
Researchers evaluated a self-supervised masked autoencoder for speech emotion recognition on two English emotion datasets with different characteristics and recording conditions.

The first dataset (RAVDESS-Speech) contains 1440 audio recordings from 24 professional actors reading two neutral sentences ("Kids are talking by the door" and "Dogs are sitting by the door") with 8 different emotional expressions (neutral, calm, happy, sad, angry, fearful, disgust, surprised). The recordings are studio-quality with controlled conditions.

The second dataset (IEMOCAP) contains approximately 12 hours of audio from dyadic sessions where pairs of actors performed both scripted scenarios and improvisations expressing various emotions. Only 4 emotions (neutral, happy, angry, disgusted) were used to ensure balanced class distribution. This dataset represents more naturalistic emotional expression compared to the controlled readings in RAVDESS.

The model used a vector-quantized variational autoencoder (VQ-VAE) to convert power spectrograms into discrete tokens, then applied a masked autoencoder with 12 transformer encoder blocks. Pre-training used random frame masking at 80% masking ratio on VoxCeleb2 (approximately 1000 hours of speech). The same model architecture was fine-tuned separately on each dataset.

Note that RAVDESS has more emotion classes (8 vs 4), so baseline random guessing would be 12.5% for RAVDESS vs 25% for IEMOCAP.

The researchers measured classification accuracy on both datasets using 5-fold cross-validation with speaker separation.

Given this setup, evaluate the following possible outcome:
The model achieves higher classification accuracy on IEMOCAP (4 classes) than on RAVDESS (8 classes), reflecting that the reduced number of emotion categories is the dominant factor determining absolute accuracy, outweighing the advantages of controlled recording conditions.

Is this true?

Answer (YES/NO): NO